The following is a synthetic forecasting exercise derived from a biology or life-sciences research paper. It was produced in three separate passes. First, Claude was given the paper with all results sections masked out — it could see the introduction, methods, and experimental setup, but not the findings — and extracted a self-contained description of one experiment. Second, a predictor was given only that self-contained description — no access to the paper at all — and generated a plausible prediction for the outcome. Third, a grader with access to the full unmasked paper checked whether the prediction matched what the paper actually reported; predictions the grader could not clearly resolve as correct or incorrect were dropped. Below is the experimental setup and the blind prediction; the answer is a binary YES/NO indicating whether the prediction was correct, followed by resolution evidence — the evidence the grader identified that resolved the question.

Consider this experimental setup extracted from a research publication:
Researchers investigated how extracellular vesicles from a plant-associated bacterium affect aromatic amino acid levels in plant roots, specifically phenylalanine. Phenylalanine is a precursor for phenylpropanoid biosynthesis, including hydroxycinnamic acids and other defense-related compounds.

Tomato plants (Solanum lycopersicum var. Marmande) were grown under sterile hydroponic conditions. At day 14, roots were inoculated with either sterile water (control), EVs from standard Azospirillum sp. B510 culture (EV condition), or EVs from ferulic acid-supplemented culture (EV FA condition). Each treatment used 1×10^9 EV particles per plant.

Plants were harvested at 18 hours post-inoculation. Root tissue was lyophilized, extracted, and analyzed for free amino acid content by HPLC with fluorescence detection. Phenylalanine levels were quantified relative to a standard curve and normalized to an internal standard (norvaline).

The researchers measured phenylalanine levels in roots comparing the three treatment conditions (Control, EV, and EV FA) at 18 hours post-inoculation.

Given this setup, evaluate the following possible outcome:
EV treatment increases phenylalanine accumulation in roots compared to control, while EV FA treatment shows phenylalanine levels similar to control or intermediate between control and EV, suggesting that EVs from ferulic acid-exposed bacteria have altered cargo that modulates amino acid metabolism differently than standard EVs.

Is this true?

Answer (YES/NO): NO